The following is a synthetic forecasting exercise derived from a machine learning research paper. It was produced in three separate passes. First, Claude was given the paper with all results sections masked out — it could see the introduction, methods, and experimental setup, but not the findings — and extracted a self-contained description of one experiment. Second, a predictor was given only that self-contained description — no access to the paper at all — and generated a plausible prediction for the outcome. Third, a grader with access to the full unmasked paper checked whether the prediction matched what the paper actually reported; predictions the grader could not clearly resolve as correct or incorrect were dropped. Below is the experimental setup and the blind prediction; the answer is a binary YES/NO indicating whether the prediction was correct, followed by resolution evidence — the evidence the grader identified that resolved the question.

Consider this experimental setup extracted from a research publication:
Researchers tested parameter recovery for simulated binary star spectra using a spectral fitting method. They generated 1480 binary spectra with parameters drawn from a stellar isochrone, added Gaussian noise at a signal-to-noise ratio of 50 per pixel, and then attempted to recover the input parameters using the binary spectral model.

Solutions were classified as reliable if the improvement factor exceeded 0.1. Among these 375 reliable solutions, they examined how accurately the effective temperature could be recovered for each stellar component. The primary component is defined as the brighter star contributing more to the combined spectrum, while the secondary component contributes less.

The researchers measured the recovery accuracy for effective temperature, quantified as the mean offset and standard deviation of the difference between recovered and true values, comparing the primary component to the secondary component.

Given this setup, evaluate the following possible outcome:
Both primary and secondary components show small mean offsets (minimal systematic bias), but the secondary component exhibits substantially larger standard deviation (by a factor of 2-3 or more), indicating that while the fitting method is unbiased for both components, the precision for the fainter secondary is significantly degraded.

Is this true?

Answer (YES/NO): NO